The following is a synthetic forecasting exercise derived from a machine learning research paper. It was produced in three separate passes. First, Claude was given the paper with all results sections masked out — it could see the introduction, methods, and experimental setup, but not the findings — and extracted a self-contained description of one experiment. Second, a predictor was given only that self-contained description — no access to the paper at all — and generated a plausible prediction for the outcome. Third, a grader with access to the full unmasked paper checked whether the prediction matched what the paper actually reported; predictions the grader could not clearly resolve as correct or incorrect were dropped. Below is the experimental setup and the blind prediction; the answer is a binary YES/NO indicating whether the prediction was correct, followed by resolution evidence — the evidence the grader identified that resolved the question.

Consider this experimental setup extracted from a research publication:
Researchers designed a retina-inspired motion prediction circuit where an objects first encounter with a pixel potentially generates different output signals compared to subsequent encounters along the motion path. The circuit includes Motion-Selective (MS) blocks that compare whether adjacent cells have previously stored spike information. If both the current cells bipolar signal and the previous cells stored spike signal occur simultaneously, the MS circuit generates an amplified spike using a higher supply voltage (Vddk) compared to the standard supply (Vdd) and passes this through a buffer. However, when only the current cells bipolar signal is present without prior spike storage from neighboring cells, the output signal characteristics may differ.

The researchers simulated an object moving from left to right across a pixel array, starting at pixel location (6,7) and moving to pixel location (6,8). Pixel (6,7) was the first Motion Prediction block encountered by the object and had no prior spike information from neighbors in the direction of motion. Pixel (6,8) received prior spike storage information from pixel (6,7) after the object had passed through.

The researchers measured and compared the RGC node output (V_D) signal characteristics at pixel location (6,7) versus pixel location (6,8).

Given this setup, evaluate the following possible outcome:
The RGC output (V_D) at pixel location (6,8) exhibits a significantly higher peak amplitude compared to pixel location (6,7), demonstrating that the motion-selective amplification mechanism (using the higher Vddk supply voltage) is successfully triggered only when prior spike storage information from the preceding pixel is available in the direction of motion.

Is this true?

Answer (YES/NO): YES